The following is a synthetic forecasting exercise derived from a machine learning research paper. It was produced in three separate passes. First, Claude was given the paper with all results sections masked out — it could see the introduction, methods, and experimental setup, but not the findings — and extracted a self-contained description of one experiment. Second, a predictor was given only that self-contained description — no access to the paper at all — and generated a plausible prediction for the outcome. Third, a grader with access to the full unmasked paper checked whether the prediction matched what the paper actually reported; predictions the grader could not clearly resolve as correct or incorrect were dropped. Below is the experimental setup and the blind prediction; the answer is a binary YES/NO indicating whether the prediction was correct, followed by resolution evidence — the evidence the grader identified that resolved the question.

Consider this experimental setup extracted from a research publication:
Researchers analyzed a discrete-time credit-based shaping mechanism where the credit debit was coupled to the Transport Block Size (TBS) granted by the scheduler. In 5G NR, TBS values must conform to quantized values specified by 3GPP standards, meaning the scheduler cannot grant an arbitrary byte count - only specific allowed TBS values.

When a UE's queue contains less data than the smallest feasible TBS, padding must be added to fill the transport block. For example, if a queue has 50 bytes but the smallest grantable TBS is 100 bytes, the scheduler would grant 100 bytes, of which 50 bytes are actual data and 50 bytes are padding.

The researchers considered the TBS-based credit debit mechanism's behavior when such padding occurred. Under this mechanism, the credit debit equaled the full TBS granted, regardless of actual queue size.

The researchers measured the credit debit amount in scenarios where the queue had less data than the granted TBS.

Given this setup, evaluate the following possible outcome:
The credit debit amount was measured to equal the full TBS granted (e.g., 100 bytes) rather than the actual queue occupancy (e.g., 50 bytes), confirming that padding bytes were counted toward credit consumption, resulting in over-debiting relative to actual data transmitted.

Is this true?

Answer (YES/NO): YES